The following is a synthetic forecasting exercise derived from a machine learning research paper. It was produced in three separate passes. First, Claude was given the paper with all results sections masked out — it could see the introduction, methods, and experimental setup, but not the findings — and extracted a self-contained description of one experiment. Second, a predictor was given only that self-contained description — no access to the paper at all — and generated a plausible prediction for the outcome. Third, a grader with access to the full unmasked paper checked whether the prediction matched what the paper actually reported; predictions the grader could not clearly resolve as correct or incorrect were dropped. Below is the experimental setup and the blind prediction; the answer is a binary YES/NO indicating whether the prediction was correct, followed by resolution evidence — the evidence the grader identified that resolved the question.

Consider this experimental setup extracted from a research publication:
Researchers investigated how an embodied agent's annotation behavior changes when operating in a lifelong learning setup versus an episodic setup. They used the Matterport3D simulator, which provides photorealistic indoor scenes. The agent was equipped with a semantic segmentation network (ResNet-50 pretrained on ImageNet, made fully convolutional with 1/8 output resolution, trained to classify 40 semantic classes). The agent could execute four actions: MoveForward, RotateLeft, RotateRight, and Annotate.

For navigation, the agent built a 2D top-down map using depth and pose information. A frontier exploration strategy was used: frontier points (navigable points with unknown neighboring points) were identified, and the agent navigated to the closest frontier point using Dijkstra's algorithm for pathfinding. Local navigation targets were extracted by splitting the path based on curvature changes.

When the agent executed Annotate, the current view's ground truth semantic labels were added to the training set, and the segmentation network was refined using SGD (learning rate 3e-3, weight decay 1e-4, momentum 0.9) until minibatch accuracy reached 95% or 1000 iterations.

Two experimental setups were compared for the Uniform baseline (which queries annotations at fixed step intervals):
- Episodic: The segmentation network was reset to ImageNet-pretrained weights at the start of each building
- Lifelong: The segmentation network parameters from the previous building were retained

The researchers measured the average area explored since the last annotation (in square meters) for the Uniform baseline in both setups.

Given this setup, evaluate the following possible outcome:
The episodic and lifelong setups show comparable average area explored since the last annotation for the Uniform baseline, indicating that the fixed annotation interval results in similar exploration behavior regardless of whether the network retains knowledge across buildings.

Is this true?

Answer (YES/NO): YES